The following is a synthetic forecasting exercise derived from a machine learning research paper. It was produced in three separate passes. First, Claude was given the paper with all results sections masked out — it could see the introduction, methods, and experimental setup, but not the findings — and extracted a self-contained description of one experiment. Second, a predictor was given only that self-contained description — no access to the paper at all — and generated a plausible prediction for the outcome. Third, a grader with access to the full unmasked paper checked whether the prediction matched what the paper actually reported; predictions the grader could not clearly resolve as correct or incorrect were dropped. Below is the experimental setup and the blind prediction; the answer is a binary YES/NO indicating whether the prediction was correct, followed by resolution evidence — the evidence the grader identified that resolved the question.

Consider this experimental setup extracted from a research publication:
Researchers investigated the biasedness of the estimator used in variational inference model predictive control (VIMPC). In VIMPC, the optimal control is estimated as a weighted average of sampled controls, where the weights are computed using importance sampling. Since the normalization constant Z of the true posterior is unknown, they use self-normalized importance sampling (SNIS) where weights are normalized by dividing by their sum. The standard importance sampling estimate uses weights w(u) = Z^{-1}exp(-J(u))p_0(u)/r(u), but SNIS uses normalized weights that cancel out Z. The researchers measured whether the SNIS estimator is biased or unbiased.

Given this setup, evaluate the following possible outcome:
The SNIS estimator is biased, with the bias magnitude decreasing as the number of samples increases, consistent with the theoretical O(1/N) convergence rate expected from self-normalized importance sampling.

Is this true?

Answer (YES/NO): NO